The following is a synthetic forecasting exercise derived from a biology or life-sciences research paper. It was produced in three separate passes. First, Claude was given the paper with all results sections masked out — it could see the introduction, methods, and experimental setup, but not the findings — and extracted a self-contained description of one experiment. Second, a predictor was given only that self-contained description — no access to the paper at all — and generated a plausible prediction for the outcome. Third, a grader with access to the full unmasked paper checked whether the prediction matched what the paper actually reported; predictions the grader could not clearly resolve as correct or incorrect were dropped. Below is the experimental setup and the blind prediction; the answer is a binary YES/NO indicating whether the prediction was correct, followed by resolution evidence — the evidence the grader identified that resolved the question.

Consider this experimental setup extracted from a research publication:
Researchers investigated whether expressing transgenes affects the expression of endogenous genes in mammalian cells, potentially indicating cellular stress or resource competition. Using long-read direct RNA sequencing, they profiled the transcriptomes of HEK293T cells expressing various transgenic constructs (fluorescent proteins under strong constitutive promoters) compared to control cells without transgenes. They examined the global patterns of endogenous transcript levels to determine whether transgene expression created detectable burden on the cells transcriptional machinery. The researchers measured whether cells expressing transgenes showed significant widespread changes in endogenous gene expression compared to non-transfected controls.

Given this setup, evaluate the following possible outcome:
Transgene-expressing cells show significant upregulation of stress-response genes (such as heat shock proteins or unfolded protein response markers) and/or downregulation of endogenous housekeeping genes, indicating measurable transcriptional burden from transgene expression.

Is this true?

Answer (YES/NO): NO